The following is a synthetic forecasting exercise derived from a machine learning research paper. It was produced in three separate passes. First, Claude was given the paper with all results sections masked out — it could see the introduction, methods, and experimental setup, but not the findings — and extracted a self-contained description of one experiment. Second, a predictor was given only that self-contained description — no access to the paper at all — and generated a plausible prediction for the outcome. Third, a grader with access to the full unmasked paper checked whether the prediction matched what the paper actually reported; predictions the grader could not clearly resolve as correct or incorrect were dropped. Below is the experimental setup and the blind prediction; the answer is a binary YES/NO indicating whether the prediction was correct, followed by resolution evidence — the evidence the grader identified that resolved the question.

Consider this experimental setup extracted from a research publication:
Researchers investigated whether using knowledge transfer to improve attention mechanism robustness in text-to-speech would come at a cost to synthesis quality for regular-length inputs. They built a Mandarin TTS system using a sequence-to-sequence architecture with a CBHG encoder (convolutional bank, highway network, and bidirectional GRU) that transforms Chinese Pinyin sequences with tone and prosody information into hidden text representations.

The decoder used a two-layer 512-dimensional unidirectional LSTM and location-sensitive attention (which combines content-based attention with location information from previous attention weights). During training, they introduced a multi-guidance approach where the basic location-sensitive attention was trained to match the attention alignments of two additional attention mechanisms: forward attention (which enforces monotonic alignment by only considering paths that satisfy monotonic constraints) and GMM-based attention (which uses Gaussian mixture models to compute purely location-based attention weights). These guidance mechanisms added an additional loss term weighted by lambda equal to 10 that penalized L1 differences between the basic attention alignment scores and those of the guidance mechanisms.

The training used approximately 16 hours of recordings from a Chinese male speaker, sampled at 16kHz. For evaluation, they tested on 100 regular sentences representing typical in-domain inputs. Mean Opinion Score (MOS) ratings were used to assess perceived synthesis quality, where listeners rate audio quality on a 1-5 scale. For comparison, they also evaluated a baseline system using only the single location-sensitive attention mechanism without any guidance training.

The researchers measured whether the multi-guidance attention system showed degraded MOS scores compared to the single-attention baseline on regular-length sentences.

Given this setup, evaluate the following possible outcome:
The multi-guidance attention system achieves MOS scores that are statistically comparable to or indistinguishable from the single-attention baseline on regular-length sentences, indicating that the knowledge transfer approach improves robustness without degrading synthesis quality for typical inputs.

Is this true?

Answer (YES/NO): YES